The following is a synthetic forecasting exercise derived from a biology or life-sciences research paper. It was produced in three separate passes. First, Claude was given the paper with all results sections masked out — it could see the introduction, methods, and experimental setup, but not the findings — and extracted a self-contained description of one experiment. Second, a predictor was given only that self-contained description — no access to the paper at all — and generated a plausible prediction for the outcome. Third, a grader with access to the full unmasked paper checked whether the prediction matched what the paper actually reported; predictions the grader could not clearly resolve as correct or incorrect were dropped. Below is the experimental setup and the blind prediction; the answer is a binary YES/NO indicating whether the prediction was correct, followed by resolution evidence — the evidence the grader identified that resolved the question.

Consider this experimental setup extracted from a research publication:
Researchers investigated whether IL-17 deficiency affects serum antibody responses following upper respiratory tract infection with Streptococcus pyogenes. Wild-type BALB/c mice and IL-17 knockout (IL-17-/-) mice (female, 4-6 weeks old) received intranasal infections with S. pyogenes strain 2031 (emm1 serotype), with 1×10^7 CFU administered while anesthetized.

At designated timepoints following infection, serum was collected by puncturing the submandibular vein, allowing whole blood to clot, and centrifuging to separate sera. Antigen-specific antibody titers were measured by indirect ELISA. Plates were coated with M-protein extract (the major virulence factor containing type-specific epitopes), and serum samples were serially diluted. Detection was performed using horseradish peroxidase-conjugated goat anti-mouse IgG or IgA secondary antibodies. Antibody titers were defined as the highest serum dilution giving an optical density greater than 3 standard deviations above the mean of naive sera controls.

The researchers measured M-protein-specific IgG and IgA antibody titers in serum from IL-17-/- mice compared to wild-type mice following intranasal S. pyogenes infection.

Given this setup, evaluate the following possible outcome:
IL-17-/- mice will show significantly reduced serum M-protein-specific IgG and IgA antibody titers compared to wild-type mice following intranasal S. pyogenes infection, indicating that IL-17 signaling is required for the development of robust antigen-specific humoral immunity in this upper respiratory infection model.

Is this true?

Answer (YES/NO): NO